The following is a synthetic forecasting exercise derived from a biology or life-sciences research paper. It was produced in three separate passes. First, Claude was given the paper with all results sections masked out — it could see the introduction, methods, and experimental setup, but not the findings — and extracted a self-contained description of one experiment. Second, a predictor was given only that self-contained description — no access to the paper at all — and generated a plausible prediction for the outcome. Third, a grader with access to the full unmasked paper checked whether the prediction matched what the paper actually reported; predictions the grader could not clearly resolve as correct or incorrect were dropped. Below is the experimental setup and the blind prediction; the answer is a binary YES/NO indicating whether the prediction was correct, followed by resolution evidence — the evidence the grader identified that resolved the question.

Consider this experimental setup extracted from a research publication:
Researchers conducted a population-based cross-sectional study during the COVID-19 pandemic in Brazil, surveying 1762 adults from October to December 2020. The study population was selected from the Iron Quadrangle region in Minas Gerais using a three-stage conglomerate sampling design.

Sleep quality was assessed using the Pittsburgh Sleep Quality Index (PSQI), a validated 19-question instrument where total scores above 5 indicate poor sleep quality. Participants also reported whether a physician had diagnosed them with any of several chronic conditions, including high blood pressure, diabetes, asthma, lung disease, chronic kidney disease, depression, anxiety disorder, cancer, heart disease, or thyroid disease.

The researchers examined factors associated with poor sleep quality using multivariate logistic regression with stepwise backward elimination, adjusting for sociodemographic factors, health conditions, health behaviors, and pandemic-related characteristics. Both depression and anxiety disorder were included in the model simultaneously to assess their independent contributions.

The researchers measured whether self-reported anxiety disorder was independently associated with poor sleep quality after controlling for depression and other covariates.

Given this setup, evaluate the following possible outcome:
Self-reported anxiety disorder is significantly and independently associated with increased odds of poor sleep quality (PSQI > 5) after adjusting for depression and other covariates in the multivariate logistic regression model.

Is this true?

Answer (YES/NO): YES